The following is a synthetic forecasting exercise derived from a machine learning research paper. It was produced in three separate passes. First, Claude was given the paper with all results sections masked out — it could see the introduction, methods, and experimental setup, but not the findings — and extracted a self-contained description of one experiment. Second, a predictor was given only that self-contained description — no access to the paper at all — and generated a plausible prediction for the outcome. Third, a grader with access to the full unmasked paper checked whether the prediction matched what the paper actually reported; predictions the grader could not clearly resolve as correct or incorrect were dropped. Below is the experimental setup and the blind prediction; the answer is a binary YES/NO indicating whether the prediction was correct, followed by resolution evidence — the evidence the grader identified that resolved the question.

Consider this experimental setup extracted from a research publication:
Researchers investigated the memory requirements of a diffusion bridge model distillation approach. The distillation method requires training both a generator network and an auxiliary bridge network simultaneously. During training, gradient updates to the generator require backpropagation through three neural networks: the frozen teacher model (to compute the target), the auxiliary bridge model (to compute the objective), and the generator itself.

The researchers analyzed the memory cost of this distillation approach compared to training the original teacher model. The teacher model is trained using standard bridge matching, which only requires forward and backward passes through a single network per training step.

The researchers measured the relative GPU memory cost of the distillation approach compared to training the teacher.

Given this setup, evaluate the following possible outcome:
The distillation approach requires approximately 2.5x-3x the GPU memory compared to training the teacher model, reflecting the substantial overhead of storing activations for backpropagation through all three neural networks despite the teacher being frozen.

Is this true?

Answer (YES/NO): YES